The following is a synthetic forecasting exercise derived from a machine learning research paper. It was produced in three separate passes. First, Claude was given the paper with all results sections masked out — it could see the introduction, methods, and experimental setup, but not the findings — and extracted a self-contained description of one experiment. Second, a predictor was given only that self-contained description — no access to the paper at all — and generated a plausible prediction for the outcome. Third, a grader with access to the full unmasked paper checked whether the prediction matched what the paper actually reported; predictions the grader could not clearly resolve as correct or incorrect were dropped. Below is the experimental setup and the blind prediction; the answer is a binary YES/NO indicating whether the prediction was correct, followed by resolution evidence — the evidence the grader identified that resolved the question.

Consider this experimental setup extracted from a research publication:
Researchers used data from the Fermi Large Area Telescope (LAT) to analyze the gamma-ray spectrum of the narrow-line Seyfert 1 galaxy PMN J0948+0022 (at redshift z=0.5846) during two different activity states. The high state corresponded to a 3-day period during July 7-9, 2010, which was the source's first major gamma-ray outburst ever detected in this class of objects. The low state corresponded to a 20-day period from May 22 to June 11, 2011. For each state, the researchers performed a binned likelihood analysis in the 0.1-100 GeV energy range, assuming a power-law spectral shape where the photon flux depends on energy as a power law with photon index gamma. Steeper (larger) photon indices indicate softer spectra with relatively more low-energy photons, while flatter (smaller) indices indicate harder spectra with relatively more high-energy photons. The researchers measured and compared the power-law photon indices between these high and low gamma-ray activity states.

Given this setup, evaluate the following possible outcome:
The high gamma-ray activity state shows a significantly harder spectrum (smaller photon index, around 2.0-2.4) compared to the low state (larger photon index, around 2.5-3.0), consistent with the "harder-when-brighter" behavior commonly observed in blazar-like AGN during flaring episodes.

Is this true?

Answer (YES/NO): YES